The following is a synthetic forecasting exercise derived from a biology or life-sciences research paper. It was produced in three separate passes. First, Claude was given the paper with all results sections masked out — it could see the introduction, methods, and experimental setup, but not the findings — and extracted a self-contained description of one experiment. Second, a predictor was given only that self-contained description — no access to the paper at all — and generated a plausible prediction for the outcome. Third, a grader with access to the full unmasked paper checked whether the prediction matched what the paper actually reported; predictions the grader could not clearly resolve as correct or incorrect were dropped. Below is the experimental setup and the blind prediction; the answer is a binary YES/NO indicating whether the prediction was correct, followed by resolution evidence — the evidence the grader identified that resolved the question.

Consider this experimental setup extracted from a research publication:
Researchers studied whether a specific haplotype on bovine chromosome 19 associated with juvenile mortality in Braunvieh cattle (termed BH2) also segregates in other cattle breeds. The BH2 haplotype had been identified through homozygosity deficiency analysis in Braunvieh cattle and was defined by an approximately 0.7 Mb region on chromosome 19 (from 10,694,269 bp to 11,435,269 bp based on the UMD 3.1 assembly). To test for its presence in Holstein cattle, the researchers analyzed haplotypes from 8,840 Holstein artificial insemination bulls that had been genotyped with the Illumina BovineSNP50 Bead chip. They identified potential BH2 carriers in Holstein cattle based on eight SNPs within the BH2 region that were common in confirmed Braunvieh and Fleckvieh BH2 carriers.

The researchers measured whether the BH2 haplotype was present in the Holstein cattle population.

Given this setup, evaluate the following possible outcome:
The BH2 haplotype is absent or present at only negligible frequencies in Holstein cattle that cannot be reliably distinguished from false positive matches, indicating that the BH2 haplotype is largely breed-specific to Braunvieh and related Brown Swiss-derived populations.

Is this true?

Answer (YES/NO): NO